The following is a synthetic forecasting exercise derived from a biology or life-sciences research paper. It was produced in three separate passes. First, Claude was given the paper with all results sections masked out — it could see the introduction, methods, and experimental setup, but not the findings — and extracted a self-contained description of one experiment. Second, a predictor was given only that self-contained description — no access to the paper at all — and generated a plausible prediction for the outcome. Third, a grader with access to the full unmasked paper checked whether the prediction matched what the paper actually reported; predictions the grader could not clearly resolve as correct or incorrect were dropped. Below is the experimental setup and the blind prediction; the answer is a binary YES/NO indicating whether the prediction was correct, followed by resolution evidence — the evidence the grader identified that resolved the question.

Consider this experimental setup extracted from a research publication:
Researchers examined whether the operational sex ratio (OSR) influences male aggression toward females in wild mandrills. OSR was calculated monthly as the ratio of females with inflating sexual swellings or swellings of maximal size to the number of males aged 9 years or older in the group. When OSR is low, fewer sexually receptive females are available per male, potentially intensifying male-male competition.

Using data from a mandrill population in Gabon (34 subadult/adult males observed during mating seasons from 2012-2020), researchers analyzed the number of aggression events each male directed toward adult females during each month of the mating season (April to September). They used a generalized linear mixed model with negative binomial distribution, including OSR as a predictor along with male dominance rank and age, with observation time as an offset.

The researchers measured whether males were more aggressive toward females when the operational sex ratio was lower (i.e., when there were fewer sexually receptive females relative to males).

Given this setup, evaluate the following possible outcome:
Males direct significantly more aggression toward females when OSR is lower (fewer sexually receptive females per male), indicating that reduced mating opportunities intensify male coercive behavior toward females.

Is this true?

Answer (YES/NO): NO